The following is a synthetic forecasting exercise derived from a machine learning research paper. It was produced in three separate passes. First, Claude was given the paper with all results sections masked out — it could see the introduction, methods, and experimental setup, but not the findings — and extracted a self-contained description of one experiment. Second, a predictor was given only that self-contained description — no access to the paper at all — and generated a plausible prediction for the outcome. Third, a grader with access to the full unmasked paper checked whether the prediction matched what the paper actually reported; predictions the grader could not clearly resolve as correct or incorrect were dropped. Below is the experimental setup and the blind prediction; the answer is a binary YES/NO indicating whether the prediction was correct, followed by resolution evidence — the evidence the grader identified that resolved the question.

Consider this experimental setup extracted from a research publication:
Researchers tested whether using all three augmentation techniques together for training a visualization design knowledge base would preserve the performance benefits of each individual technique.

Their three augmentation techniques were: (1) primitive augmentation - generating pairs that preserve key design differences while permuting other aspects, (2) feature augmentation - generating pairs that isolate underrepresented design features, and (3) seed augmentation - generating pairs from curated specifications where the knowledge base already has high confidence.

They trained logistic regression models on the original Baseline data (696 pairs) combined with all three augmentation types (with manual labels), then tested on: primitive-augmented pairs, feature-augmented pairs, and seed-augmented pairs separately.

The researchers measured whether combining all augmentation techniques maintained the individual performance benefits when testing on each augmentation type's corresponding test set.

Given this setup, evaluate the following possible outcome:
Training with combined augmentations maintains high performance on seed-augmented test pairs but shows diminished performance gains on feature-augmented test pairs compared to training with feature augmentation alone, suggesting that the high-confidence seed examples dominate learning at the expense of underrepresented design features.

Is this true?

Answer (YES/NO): NO